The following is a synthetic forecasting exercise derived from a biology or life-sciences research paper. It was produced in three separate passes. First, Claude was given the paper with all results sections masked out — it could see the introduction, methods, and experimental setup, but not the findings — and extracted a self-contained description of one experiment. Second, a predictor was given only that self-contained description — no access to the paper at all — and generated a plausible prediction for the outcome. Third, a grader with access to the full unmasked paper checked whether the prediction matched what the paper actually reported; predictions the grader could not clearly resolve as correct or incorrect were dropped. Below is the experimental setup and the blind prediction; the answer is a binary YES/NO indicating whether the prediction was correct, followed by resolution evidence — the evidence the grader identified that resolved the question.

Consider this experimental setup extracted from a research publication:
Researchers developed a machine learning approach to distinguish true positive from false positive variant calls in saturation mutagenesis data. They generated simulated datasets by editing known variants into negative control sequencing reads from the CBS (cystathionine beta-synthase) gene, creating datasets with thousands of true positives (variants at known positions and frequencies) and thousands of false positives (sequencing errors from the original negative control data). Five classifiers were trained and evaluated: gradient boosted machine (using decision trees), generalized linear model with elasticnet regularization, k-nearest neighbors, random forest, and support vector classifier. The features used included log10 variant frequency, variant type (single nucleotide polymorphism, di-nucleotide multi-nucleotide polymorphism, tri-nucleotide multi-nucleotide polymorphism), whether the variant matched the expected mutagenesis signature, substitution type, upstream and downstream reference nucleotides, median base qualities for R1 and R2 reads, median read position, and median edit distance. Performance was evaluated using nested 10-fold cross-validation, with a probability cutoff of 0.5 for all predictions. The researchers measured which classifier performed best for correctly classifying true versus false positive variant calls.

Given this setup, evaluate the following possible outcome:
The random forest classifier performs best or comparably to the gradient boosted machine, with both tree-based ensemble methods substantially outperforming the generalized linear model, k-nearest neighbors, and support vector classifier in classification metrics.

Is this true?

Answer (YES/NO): NO